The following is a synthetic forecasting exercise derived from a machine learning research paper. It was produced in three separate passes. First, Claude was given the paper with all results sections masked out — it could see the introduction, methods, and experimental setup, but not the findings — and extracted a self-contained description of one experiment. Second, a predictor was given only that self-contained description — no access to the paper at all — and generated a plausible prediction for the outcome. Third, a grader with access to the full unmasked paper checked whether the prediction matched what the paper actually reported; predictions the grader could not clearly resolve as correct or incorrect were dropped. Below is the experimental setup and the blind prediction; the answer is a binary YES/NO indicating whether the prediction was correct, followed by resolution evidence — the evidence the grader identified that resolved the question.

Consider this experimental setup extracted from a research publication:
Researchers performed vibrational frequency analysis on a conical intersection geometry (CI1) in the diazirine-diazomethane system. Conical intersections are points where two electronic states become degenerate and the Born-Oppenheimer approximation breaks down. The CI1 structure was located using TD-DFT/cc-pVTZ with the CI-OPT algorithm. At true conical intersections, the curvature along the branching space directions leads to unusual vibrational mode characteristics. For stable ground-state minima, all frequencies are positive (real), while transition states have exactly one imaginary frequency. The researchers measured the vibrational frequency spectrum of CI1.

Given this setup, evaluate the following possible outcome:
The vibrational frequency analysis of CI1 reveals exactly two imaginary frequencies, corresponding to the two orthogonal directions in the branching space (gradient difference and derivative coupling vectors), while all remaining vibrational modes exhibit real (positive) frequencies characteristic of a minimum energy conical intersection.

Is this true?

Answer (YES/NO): YES